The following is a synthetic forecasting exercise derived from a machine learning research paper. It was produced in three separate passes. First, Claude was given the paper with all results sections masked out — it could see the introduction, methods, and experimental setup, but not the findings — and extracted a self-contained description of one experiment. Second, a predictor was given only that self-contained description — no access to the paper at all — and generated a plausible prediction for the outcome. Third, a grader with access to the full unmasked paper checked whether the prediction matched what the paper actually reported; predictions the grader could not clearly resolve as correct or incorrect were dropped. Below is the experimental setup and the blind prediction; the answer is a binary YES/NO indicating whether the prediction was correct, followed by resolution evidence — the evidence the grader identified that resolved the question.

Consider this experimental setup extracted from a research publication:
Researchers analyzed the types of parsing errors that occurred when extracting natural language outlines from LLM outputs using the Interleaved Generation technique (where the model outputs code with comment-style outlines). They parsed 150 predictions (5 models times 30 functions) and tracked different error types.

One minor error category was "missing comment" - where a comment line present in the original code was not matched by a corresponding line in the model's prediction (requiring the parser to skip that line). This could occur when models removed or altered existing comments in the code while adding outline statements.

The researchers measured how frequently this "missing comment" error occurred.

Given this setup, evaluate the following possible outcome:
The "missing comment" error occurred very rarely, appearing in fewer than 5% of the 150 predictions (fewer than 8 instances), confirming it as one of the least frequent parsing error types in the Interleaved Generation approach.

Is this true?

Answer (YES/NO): NO